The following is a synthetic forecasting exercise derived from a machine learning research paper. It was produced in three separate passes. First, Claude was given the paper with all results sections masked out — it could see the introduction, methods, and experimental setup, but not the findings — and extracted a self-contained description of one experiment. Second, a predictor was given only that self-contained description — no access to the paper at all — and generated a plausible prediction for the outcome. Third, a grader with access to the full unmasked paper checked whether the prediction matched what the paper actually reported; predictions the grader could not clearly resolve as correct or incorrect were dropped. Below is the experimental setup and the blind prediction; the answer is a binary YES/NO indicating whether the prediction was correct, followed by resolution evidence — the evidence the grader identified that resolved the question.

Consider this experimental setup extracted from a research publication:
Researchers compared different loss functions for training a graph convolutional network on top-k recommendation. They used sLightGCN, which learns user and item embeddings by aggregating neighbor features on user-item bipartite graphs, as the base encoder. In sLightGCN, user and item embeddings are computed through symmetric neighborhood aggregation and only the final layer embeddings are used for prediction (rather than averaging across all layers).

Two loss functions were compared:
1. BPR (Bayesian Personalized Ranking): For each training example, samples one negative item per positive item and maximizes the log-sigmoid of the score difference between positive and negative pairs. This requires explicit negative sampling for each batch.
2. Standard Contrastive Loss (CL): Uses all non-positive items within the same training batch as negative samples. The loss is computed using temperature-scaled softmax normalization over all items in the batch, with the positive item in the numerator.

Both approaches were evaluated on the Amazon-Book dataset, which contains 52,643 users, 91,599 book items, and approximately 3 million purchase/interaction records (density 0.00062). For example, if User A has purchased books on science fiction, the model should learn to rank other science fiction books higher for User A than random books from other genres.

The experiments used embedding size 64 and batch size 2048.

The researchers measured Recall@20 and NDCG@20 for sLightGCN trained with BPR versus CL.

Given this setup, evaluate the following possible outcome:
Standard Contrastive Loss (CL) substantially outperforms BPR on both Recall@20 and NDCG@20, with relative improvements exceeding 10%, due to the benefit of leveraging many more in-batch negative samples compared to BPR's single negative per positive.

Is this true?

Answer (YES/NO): NO